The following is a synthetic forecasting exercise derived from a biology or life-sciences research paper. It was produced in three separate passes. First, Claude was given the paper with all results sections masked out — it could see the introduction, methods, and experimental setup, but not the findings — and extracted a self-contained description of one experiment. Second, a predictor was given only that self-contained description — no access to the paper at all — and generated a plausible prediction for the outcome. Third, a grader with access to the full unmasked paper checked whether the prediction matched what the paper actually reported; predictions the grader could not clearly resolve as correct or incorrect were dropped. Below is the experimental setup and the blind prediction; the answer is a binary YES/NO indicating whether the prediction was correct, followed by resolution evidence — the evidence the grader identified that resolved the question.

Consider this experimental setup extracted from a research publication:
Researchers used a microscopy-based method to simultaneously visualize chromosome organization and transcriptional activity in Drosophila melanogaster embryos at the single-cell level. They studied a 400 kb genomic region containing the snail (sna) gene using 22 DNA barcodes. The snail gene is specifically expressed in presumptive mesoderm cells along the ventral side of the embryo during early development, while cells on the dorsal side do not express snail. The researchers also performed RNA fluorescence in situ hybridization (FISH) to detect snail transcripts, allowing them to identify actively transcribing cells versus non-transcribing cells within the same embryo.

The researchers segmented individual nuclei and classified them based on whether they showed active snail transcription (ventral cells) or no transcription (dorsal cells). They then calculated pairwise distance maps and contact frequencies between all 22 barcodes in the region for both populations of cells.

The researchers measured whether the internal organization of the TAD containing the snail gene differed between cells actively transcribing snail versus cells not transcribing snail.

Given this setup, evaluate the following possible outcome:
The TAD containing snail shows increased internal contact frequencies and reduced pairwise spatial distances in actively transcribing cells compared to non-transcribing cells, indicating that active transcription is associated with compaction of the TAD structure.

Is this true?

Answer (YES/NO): NO